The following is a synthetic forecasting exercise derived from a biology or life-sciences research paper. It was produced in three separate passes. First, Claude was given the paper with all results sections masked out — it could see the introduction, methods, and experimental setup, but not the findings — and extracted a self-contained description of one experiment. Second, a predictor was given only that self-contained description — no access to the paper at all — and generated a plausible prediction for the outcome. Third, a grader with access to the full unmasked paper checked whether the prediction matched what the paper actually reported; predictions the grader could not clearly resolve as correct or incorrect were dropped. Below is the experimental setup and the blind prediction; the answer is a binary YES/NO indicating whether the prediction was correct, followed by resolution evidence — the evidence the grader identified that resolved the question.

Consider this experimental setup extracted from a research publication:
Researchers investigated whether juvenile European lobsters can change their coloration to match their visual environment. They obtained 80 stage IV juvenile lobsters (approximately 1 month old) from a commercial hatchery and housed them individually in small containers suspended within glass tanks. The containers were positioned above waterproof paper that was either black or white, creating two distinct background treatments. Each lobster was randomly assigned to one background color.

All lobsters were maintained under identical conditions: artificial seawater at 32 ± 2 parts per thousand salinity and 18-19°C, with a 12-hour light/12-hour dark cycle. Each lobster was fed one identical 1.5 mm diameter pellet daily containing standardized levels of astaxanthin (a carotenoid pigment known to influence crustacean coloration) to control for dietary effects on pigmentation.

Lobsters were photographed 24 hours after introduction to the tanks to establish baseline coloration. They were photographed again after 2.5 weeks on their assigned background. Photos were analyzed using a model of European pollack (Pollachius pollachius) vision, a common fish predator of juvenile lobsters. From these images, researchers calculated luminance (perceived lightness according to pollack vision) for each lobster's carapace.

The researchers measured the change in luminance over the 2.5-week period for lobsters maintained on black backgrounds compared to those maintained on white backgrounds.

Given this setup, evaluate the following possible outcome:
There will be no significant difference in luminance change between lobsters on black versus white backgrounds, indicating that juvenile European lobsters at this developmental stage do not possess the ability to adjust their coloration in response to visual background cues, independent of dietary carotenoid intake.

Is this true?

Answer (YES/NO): NO